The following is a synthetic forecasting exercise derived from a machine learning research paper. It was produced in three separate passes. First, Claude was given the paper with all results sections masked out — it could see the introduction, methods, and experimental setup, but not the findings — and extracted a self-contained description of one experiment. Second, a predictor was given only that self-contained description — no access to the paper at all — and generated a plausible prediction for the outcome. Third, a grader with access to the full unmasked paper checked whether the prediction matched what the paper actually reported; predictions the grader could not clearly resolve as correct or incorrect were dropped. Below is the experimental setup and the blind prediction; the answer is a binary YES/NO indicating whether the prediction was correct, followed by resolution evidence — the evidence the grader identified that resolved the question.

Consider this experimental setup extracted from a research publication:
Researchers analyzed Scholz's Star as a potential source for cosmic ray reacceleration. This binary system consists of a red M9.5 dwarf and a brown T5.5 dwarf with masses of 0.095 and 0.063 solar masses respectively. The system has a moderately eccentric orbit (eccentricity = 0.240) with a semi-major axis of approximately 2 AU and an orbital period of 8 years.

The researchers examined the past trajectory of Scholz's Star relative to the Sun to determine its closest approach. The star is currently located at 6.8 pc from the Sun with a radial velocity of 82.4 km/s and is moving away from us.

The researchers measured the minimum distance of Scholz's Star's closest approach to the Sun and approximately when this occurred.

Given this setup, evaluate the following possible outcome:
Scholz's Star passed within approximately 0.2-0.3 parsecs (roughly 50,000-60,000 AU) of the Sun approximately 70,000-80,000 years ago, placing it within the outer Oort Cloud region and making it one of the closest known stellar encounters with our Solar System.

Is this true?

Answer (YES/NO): YES